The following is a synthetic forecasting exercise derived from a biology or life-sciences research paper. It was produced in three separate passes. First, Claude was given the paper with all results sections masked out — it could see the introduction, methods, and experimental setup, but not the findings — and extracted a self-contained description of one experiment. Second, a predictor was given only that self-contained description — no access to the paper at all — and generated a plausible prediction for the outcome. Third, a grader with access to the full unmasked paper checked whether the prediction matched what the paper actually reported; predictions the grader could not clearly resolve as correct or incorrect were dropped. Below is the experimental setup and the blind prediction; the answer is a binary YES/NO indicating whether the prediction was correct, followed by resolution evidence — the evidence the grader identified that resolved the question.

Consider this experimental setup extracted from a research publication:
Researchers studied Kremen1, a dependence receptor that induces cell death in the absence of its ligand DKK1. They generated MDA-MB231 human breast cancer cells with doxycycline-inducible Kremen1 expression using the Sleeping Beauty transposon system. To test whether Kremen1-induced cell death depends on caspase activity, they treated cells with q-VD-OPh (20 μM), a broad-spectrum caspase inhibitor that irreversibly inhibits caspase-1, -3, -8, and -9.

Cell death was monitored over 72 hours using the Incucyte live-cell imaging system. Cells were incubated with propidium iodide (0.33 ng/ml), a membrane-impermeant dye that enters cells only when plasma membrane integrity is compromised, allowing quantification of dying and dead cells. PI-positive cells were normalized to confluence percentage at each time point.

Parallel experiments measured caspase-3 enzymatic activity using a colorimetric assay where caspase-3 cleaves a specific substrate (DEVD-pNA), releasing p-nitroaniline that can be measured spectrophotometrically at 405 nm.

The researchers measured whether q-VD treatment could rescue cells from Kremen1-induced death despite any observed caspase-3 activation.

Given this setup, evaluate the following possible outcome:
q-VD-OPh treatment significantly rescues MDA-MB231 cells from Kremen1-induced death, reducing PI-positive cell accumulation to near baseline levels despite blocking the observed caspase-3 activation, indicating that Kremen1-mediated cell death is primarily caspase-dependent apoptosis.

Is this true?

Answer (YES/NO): NO